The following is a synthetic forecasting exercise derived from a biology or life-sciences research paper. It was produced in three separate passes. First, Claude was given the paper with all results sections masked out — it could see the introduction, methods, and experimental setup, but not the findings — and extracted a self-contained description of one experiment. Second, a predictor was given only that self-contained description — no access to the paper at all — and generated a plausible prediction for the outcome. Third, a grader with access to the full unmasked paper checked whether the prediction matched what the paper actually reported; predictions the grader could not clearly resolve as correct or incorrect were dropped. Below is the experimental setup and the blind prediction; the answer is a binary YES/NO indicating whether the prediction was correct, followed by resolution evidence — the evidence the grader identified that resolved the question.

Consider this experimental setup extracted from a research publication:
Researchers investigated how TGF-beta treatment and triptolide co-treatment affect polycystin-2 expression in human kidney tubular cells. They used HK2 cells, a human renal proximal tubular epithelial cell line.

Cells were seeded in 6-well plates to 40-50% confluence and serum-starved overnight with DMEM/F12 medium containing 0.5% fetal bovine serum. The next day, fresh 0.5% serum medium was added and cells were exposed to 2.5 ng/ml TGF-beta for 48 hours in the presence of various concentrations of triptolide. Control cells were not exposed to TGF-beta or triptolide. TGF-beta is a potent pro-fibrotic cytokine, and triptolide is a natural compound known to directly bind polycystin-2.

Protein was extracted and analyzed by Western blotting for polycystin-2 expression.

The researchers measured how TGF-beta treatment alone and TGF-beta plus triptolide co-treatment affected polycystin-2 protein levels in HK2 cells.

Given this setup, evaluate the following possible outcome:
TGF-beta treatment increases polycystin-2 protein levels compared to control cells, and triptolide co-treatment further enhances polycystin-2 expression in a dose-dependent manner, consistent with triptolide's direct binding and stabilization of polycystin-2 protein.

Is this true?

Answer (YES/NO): NO